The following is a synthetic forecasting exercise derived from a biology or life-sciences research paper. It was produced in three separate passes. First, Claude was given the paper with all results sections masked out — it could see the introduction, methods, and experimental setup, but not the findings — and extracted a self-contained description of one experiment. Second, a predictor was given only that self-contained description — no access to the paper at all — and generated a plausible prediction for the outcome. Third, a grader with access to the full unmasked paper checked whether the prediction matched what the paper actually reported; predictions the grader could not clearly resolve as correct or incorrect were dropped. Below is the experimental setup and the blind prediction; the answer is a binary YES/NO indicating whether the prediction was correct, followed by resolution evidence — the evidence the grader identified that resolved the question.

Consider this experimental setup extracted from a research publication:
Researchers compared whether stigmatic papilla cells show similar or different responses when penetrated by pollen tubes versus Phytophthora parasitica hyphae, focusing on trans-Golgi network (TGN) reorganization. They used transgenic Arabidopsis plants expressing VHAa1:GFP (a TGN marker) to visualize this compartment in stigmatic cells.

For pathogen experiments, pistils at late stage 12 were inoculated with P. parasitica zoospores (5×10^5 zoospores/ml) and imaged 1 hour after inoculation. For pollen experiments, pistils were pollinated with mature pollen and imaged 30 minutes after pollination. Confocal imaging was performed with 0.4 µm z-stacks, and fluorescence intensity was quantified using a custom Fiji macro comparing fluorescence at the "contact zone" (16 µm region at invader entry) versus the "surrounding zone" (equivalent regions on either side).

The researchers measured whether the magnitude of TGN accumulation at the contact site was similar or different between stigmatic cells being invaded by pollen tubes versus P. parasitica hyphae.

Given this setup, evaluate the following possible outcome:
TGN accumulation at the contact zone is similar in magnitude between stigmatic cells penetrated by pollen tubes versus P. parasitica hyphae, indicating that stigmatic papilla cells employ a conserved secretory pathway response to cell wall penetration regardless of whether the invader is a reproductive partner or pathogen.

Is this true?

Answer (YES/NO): NO